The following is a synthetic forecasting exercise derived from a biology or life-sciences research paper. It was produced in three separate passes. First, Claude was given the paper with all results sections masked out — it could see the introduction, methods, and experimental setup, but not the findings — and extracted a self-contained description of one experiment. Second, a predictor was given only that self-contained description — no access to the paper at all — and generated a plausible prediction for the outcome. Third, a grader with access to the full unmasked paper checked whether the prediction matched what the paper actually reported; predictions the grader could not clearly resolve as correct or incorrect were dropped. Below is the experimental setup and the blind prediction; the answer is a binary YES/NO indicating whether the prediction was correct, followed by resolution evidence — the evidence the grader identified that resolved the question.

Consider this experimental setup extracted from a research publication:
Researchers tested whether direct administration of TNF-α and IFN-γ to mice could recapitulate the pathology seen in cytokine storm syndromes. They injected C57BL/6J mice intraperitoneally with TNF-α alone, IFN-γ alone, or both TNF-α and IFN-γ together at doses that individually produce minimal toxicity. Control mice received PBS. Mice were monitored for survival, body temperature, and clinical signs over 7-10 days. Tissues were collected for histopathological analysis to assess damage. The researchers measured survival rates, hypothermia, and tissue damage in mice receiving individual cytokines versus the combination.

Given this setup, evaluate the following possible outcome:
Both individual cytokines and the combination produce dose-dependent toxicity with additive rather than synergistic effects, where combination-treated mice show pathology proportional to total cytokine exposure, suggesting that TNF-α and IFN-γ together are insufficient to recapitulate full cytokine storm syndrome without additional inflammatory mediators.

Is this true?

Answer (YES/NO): NO